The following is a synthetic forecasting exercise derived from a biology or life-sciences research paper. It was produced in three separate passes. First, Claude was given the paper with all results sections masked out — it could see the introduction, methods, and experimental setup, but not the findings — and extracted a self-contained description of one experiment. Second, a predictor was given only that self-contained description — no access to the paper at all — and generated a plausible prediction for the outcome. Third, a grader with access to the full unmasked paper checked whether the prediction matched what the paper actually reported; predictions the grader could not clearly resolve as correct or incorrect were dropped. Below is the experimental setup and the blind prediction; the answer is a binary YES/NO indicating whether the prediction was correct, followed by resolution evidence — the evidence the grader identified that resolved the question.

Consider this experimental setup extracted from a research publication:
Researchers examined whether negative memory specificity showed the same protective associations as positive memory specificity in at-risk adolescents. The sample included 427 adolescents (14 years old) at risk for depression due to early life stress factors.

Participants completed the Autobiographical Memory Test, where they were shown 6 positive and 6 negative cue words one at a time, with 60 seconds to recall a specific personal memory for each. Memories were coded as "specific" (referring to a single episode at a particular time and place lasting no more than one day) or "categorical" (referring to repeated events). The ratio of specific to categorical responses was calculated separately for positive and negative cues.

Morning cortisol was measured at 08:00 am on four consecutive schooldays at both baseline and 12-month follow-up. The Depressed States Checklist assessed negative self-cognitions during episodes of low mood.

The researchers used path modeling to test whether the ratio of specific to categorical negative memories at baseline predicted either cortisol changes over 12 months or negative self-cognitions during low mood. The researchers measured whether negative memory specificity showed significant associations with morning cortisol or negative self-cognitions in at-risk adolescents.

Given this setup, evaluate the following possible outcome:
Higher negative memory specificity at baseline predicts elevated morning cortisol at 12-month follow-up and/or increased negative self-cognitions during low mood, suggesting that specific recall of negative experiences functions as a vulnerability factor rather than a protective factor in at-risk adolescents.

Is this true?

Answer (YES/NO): NO